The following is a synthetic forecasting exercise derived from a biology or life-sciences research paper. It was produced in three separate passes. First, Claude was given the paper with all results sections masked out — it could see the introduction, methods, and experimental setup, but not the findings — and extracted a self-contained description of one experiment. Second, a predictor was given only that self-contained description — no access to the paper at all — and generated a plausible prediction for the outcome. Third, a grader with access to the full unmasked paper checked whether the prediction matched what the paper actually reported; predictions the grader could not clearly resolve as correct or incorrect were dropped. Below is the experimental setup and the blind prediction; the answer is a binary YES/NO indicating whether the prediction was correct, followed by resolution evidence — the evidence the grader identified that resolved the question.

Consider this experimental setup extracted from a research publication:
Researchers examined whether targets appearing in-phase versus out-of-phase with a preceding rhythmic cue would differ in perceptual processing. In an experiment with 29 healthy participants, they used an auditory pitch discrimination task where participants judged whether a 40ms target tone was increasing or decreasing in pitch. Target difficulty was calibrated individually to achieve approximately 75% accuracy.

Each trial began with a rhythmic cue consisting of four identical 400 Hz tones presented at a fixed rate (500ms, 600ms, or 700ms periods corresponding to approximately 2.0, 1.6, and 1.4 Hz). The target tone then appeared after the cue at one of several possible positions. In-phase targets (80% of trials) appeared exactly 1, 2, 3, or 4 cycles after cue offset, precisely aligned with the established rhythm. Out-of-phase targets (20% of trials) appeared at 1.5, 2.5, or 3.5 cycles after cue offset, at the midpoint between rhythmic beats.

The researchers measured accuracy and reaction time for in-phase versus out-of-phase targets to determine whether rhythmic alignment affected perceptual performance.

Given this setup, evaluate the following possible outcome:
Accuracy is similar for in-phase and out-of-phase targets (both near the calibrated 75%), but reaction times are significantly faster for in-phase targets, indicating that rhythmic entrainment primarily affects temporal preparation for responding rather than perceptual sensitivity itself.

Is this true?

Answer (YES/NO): NO